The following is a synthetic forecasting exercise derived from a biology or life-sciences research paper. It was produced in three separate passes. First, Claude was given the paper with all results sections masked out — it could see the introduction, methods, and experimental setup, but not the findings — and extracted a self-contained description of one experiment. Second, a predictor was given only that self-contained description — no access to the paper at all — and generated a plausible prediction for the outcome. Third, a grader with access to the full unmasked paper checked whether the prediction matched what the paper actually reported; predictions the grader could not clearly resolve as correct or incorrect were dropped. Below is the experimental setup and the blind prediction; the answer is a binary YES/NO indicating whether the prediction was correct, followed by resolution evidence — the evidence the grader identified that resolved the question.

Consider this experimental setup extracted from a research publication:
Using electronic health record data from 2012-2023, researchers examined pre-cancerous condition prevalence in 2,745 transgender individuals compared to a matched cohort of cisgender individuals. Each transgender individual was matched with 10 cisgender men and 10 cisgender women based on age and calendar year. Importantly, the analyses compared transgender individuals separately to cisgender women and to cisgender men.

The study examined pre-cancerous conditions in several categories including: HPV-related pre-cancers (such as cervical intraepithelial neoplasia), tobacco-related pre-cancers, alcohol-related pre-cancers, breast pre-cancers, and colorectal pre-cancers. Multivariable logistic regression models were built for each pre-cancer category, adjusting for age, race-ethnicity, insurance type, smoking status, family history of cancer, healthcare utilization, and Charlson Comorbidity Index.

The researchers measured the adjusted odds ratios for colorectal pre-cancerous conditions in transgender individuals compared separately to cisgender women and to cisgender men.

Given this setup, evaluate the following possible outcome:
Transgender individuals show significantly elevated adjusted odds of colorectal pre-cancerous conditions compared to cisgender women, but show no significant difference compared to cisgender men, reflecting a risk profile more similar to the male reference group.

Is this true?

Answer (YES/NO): NO